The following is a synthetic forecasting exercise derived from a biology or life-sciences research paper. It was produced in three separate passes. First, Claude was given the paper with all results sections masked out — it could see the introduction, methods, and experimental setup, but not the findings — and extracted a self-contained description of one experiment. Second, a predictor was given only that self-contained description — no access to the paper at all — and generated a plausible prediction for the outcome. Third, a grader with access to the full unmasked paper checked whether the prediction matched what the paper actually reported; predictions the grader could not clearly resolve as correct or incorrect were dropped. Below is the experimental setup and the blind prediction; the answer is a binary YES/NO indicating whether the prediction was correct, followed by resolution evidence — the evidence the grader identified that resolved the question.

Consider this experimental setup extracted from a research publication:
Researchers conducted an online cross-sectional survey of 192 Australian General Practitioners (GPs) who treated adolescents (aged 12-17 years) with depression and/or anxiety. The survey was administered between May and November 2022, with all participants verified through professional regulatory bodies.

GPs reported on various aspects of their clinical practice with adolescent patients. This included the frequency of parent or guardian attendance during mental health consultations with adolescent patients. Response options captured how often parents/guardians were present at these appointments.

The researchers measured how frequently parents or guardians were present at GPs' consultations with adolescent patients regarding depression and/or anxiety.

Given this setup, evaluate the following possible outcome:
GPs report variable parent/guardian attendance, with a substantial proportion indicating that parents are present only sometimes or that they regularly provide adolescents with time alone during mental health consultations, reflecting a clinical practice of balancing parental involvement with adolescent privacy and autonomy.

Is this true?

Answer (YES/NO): NO